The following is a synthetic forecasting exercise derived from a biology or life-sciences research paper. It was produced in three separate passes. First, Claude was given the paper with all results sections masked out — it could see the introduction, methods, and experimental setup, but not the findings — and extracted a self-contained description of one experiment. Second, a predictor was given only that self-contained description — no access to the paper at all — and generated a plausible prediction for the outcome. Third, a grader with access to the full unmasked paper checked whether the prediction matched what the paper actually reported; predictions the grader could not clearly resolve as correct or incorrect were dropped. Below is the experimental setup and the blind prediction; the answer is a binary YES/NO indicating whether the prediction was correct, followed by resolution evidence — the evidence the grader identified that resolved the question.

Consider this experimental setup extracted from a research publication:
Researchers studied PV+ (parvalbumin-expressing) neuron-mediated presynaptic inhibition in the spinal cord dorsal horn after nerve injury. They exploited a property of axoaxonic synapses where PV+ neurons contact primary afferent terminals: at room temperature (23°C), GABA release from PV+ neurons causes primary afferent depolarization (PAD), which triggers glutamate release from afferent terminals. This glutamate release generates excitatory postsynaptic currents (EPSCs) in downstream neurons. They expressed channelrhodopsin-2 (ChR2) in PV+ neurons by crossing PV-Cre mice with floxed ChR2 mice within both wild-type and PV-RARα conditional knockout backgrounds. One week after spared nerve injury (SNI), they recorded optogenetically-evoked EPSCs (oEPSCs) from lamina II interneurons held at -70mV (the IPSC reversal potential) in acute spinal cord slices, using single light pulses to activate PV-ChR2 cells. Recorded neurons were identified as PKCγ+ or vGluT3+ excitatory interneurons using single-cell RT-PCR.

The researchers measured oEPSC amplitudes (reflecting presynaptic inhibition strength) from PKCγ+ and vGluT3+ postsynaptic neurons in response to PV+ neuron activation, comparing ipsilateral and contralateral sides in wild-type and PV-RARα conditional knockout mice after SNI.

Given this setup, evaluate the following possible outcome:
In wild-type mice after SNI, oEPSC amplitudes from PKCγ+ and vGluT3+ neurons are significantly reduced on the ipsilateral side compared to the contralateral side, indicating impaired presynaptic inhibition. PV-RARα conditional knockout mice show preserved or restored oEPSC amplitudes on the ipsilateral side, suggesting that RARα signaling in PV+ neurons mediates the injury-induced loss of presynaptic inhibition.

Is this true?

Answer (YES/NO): YES